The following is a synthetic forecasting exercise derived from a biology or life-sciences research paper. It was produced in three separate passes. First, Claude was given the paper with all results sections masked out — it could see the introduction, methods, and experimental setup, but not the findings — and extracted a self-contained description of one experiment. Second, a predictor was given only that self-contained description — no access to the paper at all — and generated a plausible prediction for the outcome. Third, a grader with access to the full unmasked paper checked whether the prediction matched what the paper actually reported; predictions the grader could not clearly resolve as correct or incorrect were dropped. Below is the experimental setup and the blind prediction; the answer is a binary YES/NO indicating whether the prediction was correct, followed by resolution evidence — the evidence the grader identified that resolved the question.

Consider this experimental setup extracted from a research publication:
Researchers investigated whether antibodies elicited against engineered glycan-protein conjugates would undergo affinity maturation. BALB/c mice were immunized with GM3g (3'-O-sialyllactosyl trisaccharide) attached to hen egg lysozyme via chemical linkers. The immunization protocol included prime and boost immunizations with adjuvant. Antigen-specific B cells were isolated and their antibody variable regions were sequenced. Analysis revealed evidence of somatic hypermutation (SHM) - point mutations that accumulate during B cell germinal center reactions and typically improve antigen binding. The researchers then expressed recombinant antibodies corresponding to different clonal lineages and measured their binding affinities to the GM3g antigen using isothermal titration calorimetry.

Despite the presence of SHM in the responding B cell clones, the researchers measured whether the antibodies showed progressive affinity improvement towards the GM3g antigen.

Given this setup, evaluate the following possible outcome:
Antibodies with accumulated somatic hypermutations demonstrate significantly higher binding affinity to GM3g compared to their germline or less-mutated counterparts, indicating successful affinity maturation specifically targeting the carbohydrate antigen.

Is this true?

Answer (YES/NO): NO